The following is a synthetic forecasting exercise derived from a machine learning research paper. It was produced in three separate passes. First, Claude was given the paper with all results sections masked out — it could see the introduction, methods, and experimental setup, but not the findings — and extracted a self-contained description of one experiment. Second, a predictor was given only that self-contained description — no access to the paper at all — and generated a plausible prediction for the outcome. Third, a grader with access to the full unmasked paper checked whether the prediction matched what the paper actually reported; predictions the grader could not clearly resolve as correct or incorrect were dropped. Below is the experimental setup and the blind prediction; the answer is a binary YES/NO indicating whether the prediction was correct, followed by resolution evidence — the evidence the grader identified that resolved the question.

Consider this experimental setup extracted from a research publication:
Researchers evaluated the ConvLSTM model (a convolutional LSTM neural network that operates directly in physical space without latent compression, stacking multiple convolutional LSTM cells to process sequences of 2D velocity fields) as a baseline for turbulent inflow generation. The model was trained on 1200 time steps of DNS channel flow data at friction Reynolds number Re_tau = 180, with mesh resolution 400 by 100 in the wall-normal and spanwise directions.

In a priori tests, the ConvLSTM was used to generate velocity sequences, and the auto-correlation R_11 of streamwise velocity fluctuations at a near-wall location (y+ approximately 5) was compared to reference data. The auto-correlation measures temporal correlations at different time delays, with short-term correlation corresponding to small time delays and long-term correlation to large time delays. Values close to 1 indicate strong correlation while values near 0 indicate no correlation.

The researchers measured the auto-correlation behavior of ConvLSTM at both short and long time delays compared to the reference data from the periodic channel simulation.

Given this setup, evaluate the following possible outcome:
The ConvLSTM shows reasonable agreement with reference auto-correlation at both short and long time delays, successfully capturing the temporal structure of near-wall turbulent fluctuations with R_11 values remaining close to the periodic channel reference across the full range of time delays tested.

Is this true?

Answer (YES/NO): NO